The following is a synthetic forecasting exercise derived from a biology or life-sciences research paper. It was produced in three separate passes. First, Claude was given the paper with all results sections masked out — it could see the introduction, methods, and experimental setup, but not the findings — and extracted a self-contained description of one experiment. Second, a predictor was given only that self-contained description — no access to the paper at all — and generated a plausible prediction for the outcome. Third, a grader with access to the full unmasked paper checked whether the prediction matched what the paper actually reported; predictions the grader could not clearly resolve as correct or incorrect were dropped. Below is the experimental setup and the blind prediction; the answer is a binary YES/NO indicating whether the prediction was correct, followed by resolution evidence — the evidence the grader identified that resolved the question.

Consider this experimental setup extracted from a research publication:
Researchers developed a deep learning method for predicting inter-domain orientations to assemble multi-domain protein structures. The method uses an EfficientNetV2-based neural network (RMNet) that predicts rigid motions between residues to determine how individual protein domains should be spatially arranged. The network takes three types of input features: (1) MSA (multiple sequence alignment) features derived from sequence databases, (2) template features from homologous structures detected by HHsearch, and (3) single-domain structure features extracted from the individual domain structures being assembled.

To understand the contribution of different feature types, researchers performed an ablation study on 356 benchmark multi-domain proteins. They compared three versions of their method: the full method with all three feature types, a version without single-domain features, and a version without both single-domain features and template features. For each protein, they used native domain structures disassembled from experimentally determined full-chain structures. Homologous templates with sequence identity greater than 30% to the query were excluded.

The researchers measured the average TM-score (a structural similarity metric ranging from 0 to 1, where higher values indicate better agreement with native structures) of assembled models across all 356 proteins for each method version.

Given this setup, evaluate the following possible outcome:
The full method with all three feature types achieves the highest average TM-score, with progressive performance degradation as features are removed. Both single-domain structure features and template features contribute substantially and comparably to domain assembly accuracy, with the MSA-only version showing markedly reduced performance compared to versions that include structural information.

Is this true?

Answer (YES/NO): NO